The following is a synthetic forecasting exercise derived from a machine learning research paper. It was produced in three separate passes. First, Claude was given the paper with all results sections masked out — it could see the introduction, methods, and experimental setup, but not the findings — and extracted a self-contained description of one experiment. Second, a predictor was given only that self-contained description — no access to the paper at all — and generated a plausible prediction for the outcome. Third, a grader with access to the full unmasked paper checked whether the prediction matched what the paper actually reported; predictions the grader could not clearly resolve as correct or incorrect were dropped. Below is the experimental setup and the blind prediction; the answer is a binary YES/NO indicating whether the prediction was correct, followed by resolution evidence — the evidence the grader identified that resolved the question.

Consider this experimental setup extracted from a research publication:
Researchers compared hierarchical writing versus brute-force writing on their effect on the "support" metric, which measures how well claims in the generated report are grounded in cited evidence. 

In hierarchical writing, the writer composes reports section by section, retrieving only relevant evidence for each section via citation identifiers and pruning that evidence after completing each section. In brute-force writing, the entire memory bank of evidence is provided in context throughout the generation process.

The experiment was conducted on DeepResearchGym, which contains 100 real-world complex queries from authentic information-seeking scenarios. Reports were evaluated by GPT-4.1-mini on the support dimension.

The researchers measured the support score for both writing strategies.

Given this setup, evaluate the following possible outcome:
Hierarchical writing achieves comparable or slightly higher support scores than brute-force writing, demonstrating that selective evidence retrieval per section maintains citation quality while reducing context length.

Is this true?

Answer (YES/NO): NO